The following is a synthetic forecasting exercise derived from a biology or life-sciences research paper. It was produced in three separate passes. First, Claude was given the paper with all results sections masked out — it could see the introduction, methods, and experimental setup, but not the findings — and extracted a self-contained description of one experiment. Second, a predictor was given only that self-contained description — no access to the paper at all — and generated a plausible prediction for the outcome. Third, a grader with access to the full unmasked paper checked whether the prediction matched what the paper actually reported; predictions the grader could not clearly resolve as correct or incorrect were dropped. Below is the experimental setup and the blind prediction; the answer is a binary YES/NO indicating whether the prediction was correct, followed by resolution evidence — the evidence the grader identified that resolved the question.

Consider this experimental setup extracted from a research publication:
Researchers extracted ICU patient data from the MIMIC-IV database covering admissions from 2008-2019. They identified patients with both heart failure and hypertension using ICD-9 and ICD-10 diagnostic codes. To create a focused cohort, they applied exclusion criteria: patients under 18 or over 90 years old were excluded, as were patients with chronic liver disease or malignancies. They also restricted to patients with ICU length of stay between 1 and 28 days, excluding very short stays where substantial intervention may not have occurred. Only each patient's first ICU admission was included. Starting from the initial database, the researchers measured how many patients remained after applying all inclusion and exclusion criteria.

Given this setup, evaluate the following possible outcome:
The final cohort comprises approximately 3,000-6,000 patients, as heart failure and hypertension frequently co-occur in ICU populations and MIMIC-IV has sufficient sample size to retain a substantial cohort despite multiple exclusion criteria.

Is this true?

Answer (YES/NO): NO